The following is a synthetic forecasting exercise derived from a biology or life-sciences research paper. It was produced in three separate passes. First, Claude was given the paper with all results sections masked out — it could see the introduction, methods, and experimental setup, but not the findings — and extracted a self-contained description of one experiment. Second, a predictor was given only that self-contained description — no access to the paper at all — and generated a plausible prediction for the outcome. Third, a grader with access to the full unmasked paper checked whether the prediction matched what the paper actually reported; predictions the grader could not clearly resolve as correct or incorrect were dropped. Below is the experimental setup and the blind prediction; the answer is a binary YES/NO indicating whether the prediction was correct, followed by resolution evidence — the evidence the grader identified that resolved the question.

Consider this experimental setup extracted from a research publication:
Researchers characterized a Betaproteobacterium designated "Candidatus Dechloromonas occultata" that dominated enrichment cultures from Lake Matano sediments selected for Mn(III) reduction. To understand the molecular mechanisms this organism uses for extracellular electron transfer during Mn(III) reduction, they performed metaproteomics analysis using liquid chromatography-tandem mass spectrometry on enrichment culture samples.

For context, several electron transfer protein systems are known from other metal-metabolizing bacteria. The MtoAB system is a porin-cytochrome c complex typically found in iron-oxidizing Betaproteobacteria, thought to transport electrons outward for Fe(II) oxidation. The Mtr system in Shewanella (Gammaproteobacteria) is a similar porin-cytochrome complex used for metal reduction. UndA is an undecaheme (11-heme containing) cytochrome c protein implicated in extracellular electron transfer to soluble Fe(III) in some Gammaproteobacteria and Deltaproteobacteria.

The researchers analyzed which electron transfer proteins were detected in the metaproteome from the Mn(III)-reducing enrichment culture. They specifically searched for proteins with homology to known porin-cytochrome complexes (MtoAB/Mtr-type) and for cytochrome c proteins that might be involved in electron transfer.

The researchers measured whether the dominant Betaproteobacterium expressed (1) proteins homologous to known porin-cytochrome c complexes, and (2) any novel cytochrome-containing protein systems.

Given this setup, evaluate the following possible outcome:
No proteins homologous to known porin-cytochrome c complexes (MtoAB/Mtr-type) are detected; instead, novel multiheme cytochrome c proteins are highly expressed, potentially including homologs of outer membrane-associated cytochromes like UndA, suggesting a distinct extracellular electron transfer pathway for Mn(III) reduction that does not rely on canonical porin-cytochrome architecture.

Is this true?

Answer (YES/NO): NO